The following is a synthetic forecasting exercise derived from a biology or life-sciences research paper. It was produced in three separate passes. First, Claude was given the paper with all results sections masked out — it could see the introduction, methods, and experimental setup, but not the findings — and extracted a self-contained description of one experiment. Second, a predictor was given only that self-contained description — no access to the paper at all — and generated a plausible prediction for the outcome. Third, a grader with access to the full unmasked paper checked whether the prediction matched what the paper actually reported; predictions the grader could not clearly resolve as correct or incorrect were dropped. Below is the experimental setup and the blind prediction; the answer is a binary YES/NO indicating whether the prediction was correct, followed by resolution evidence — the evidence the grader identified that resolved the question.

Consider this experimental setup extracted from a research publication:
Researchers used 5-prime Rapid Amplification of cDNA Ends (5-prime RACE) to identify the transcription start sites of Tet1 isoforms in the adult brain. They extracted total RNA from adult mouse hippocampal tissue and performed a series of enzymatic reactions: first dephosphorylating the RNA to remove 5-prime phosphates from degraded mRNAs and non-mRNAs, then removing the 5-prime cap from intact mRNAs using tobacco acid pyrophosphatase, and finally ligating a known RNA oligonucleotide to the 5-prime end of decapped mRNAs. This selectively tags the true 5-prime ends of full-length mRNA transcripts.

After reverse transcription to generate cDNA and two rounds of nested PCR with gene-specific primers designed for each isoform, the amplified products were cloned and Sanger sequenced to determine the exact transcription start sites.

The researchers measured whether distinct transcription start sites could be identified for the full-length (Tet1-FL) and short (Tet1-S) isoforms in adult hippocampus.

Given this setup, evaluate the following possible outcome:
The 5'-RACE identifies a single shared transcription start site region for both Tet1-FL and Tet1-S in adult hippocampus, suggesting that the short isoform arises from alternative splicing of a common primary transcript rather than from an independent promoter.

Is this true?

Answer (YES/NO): NO